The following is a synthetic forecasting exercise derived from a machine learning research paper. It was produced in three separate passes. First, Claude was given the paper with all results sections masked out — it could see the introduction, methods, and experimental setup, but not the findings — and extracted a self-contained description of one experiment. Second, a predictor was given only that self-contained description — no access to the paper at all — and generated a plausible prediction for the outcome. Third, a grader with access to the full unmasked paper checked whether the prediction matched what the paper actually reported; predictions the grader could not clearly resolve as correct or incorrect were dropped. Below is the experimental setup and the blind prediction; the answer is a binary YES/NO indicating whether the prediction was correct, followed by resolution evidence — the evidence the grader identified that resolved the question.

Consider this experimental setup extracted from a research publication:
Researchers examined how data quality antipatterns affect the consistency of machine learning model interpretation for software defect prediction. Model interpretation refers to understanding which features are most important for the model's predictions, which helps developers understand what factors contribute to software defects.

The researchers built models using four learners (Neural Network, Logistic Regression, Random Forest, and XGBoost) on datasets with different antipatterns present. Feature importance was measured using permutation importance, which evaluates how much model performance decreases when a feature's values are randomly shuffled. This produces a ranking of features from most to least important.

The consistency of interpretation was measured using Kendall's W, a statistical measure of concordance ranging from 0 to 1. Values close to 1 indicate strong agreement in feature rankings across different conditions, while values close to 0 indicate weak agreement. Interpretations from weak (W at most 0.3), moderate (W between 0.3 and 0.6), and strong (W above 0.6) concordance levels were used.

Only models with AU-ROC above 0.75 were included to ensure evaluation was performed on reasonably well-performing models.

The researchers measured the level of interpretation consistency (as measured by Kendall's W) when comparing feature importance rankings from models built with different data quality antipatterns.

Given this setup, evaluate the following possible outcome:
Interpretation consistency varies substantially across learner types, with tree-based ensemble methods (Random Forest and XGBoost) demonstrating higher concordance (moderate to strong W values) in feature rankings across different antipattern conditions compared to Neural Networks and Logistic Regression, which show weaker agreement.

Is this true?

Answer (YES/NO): NO